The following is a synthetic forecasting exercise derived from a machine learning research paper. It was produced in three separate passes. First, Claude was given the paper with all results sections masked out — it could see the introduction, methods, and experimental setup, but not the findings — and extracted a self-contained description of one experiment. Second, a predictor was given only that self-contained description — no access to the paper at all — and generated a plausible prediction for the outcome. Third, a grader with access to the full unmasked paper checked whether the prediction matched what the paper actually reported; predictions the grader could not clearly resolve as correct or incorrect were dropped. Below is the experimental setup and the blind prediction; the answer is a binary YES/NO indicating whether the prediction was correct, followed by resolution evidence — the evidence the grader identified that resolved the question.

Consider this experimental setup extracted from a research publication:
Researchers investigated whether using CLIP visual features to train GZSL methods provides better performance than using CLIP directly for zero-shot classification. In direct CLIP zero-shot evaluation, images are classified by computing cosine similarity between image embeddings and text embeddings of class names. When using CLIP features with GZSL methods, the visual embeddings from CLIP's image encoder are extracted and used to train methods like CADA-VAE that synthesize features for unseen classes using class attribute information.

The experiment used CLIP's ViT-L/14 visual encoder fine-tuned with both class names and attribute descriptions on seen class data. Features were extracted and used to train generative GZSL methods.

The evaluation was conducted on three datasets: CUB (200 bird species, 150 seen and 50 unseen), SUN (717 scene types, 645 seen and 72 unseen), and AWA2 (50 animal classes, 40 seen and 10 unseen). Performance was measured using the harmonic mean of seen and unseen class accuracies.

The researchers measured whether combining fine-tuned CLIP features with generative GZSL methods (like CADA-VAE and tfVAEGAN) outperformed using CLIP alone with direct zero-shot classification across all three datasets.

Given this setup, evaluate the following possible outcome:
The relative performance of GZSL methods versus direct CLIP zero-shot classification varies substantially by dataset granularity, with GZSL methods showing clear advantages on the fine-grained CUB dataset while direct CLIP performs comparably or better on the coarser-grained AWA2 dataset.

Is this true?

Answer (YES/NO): YES